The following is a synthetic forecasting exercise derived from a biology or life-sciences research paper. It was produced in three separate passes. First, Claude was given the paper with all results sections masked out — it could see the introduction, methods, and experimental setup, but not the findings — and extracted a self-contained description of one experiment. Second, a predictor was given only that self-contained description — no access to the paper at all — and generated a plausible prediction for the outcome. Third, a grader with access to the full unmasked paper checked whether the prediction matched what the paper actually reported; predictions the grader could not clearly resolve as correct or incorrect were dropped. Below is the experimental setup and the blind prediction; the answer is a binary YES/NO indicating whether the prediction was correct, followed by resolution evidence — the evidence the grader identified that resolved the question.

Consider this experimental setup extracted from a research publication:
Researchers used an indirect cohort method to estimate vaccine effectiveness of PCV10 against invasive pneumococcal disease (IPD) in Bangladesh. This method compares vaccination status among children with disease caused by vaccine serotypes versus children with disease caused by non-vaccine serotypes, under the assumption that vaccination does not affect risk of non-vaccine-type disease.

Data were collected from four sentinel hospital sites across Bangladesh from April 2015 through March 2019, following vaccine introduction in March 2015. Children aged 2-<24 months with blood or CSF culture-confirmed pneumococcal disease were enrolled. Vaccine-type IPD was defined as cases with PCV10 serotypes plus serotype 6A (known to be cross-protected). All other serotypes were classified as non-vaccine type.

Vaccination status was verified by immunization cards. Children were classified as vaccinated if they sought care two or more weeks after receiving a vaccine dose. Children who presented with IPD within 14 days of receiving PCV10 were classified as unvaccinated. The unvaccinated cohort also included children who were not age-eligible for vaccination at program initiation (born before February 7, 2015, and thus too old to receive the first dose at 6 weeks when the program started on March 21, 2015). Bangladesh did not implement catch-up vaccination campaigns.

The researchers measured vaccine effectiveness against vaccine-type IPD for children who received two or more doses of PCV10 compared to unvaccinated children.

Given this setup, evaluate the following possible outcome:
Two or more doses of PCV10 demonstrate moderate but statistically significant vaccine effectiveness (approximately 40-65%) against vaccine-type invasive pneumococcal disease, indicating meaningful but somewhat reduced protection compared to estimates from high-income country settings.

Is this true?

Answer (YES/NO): YES